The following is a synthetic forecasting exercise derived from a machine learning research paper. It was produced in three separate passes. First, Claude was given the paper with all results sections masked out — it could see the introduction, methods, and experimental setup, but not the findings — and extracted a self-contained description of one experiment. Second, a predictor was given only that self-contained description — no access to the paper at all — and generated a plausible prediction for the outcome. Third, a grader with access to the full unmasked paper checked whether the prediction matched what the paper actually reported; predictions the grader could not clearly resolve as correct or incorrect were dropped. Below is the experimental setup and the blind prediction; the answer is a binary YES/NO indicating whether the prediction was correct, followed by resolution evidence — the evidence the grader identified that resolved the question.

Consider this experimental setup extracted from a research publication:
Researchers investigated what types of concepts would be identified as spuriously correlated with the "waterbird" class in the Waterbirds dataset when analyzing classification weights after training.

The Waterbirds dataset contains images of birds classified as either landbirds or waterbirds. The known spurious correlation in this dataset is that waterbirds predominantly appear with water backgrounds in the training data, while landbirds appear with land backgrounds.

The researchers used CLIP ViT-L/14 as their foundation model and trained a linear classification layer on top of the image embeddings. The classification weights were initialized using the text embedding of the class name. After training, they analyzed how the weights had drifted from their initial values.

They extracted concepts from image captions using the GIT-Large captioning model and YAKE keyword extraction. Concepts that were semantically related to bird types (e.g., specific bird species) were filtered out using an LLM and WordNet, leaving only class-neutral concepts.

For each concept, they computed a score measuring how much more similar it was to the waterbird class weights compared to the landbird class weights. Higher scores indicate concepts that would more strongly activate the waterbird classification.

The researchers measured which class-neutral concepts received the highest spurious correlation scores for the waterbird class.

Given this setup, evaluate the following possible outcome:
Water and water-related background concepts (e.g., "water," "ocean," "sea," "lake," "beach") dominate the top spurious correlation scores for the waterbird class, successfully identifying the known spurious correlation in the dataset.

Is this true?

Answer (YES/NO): YES